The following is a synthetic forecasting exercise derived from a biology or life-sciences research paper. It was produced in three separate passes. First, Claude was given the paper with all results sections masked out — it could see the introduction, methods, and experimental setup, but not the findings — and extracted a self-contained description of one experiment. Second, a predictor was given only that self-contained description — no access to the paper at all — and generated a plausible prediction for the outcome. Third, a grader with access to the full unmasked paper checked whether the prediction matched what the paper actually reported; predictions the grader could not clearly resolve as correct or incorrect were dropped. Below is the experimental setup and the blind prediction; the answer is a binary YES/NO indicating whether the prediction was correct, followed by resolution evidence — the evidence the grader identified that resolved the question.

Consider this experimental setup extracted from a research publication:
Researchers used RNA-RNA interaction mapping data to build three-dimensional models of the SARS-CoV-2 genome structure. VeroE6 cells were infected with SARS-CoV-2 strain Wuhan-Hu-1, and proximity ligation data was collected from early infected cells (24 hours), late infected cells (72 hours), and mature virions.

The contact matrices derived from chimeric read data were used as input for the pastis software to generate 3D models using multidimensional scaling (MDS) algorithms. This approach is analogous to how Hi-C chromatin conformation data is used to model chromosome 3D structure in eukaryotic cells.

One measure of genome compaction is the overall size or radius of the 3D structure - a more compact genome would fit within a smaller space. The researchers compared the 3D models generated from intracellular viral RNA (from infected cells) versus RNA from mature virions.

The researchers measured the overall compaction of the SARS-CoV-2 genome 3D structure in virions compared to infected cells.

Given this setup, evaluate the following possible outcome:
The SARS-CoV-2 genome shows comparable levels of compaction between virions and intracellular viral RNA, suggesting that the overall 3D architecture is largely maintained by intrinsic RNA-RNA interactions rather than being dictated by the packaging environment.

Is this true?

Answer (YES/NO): NO